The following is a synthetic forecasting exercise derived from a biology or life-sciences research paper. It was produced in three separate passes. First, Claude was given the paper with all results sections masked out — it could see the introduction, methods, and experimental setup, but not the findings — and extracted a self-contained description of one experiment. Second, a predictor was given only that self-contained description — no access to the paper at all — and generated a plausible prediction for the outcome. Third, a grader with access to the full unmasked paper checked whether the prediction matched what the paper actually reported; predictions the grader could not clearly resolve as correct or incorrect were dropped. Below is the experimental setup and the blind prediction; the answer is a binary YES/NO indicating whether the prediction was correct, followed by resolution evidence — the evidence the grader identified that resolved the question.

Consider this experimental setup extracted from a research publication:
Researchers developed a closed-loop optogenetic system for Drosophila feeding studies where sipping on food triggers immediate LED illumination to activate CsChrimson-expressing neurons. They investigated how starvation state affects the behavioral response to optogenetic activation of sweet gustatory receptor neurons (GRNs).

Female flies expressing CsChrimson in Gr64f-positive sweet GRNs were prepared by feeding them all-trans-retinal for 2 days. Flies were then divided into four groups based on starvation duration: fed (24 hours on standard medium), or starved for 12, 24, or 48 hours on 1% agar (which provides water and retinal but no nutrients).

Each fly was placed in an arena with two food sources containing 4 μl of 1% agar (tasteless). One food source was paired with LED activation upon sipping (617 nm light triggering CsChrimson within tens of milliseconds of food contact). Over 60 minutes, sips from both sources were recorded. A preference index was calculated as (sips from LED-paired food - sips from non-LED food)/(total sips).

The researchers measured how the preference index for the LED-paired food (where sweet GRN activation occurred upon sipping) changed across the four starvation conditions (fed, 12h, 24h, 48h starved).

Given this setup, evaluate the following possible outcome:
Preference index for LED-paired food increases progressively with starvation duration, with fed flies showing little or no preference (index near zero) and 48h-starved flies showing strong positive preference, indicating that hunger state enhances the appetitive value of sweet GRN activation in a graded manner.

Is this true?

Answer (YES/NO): NO